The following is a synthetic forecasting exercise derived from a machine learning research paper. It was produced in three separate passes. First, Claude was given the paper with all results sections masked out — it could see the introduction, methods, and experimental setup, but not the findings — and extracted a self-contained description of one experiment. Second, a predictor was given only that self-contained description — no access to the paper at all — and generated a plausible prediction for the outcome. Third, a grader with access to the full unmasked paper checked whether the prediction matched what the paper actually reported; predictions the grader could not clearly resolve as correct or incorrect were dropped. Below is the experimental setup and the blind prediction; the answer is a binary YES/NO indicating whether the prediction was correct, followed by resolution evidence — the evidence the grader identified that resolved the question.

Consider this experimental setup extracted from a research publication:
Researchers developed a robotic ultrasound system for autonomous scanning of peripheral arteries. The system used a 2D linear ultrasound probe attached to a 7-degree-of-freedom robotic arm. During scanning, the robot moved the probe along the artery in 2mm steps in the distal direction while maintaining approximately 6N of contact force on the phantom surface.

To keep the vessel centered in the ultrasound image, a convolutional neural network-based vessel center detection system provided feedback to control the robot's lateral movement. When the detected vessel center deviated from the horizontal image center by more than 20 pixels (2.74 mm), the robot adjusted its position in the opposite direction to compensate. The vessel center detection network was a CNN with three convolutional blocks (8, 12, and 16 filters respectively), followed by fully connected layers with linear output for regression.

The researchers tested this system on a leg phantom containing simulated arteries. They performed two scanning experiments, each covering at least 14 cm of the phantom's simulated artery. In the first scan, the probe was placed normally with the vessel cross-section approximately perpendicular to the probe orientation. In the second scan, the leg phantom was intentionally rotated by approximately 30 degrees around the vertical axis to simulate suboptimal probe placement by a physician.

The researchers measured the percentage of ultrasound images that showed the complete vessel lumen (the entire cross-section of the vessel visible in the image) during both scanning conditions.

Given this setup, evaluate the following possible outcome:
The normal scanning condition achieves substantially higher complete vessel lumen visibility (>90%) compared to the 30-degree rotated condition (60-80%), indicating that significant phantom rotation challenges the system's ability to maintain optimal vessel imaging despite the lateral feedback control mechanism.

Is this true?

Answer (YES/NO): NO